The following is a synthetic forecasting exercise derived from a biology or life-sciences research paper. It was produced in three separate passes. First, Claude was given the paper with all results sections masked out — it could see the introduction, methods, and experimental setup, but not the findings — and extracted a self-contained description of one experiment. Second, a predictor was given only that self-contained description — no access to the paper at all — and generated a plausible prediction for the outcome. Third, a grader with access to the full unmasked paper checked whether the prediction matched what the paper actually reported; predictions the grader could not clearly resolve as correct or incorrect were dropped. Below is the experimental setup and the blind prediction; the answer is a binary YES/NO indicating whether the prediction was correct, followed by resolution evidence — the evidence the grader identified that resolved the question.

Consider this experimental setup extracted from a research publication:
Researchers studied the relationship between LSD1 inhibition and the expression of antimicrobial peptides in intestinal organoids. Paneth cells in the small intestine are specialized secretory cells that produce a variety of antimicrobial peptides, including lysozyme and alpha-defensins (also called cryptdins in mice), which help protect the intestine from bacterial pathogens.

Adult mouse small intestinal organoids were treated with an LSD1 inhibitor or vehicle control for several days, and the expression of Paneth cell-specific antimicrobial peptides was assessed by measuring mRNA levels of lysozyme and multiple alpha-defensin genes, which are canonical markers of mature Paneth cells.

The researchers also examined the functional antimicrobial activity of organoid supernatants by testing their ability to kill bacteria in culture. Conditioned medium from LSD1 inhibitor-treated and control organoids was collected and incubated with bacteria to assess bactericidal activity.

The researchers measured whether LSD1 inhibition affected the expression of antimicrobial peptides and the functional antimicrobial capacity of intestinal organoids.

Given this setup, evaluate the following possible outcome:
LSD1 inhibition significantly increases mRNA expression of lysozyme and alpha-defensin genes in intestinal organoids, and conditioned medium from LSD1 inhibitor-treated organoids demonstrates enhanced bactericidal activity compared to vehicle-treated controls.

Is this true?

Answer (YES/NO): NO